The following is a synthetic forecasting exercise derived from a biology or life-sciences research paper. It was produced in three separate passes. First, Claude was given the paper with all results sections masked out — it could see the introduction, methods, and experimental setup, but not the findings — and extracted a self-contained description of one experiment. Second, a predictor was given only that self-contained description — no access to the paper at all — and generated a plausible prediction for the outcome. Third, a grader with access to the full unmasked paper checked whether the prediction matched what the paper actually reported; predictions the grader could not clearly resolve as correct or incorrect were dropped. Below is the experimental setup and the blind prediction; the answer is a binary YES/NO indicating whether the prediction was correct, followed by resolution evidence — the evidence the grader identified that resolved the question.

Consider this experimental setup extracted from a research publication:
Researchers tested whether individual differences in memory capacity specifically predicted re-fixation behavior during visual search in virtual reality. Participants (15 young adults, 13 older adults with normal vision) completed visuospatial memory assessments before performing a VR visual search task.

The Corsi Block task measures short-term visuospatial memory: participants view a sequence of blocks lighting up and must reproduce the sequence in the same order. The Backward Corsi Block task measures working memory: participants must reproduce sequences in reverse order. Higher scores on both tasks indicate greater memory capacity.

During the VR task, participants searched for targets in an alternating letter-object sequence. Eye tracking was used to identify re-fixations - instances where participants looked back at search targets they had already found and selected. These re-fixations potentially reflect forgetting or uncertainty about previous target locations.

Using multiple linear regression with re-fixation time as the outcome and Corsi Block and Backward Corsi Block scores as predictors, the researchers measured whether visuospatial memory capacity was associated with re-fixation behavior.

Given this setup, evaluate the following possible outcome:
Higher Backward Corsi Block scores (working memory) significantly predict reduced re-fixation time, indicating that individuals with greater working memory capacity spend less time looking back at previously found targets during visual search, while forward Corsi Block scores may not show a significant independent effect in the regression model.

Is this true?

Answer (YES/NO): NO